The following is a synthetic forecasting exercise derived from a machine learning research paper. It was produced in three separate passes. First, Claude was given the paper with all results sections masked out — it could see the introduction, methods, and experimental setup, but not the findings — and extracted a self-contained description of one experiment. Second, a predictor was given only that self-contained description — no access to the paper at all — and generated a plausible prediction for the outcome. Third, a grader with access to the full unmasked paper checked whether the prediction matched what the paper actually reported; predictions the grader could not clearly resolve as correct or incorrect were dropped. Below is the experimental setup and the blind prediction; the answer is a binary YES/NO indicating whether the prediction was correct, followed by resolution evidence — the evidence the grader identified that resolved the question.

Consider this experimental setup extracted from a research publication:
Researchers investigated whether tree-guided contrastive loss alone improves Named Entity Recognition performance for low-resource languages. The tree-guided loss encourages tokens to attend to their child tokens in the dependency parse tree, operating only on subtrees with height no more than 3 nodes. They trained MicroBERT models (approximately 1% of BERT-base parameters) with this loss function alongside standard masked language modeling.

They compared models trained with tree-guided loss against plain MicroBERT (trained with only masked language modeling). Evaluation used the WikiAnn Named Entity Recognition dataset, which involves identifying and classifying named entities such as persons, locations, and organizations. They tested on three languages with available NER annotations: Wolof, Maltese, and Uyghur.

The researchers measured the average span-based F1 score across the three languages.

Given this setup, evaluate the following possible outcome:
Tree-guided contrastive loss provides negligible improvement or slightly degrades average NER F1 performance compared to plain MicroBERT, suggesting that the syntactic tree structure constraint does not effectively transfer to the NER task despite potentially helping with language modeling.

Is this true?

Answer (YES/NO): NO